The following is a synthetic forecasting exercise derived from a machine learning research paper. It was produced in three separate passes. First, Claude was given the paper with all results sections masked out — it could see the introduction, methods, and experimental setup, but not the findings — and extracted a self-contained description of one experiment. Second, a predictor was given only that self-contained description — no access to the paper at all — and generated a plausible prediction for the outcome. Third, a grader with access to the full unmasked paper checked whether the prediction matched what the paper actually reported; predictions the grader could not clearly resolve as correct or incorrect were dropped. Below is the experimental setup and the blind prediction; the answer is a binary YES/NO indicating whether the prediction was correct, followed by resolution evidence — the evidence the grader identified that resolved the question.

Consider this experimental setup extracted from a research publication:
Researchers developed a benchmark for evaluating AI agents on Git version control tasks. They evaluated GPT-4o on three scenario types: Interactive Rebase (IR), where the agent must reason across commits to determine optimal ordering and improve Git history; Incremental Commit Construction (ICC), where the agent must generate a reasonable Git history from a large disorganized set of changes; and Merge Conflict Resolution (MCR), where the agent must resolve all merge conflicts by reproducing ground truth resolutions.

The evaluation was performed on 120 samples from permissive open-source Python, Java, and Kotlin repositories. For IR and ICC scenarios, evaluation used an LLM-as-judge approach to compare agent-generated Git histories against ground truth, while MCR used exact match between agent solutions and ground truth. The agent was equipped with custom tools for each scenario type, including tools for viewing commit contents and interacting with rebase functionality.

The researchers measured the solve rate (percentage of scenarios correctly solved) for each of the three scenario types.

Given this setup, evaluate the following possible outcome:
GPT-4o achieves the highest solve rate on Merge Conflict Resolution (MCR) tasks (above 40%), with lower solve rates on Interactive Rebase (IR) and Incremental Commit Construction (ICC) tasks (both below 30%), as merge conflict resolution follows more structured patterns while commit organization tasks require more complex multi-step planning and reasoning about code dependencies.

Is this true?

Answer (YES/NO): NO